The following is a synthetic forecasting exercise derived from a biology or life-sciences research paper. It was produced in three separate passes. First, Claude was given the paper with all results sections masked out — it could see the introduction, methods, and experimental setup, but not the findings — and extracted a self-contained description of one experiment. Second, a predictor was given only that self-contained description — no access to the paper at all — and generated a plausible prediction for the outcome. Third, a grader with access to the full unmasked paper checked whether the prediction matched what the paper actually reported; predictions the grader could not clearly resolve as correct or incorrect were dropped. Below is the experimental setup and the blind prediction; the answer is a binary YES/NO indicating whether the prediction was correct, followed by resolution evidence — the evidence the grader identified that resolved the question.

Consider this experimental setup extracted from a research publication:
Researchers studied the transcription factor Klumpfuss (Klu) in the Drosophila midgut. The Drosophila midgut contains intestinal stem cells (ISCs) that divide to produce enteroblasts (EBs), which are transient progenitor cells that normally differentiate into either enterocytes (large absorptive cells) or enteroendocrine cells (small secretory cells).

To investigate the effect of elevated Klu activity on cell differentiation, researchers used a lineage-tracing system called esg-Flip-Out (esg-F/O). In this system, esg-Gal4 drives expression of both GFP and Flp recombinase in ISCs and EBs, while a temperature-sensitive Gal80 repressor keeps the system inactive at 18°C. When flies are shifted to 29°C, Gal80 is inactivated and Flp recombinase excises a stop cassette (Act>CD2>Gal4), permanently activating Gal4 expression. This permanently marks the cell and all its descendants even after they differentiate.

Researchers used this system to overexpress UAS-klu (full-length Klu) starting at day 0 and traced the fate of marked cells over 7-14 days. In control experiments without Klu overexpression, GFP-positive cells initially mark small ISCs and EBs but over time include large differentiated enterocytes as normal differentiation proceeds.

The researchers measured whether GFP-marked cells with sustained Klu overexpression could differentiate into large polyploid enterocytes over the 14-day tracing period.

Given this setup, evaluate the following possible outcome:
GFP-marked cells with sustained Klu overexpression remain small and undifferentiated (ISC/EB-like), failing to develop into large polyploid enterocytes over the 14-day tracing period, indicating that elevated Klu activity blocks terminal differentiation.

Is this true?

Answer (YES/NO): YES